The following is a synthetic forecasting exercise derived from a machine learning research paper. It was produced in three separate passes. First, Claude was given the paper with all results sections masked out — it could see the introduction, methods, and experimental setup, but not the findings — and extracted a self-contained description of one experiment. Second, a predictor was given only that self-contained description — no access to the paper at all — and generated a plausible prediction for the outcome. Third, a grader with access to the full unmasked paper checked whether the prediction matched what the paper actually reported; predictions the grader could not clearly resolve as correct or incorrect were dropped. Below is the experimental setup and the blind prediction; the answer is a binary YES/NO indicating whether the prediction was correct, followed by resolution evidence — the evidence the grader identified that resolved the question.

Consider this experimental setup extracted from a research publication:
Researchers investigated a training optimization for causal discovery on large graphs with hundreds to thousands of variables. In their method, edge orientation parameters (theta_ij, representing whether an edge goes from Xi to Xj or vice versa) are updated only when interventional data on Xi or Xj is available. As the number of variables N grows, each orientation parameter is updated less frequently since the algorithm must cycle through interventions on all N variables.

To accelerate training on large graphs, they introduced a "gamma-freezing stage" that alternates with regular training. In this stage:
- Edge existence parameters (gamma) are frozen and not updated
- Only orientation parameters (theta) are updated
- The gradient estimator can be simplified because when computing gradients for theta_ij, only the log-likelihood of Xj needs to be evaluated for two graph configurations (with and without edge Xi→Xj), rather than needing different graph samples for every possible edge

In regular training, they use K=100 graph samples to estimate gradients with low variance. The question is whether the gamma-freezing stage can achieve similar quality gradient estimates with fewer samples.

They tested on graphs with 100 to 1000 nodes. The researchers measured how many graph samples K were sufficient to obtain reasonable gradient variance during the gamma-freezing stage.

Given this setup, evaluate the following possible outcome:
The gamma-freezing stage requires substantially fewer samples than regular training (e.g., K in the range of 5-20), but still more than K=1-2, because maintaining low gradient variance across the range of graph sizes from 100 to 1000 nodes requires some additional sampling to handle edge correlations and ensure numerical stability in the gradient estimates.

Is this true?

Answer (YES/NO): NO